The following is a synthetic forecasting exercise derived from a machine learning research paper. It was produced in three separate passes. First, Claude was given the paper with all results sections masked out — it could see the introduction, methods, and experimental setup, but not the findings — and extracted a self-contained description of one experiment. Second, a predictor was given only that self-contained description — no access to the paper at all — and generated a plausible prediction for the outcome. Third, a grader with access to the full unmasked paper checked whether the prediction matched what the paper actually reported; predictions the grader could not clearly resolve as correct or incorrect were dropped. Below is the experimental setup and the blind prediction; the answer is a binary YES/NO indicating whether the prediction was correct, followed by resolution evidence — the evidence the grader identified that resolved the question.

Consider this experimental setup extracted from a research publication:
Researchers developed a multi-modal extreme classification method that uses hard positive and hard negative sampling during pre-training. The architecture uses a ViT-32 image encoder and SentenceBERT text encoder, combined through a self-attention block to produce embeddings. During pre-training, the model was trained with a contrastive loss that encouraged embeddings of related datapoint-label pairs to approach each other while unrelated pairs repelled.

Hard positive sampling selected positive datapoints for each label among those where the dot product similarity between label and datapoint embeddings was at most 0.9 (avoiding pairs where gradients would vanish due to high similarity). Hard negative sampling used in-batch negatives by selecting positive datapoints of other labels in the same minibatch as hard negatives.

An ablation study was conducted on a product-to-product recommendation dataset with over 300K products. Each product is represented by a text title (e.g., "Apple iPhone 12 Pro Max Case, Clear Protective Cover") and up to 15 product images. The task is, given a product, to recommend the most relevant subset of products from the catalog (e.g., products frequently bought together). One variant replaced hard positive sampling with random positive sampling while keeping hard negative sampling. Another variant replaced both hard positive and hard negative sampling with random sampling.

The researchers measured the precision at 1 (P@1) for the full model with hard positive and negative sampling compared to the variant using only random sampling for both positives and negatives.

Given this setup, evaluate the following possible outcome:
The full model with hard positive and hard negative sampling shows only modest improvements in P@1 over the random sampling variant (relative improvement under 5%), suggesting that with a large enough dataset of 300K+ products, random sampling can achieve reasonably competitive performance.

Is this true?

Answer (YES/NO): YES